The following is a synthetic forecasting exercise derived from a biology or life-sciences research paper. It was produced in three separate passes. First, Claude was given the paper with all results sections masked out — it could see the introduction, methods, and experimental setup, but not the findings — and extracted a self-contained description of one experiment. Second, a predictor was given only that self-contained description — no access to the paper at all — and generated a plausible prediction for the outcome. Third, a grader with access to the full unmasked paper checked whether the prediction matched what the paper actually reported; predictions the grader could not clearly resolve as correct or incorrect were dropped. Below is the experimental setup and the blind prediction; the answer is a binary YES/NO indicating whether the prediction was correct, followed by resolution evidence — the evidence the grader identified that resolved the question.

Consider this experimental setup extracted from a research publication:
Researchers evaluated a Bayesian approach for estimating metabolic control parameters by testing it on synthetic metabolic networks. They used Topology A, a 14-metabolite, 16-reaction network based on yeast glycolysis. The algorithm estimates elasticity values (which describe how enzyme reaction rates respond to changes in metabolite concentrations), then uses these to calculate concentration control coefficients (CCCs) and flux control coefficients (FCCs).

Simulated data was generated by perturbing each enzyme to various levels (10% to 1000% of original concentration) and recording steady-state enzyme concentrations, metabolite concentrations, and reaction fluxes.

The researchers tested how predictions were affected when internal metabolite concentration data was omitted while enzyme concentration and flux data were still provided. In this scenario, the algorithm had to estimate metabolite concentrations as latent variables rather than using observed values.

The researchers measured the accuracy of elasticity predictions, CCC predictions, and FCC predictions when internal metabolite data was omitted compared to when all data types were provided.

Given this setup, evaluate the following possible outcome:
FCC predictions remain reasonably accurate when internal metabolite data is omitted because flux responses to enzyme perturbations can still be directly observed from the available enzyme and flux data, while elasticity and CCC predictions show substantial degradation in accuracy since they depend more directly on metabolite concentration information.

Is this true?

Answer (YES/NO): NO